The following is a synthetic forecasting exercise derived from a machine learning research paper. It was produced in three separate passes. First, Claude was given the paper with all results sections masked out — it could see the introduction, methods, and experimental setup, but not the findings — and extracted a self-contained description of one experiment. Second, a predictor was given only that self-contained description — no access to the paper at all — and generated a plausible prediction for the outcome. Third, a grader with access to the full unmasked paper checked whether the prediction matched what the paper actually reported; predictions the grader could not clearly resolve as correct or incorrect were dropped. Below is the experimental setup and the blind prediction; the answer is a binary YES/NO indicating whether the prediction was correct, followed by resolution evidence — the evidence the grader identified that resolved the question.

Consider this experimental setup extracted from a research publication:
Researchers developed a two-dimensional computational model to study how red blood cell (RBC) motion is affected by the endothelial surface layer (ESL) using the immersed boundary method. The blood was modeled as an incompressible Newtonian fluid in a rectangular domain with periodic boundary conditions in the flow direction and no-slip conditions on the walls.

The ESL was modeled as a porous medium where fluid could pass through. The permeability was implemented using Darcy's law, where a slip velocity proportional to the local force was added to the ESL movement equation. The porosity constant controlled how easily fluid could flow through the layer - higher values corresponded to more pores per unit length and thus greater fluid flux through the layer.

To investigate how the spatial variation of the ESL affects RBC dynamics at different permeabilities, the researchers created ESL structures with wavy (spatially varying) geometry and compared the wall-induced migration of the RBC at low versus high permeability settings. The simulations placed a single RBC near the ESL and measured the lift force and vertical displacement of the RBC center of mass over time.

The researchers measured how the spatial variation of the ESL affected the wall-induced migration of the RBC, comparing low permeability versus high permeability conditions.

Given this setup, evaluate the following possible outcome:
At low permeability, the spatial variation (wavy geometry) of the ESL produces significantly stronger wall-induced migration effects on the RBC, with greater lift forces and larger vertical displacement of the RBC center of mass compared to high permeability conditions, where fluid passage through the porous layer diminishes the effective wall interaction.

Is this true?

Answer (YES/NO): NO